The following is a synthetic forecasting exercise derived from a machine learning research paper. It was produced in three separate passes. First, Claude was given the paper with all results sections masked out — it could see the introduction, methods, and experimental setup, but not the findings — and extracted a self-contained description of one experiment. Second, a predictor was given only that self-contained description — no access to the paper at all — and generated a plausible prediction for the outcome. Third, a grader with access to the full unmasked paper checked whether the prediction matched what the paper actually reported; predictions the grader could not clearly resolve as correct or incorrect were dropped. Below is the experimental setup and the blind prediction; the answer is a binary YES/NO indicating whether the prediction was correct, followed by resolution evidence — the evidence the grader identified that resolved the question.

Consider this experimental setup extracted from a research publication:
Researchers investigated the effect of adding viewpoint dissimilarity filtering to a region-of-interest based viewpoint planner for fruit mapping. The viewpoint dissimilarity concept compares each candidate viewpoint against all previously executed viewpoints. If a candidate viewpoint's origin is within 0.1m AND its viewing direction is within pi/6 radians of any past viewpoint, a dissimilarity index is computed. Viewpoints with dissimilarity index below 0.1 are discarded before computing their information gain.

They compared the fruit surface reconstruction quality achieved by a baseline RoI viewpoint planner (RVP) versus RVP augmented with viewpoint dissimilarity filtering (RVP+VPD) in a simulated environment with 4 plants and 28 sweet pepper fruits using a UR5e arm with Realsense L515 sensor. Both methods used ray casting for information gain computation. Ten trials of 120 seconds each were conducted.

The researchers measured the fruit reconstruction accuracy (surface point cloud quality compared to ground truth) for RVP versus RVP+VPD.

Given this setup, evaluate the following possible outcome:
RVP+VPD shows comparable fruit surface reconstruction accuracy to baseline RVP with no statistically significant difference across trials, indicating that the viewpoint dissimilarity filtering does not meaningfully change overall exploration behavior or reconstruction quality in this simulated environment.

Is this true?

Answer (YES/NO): NO